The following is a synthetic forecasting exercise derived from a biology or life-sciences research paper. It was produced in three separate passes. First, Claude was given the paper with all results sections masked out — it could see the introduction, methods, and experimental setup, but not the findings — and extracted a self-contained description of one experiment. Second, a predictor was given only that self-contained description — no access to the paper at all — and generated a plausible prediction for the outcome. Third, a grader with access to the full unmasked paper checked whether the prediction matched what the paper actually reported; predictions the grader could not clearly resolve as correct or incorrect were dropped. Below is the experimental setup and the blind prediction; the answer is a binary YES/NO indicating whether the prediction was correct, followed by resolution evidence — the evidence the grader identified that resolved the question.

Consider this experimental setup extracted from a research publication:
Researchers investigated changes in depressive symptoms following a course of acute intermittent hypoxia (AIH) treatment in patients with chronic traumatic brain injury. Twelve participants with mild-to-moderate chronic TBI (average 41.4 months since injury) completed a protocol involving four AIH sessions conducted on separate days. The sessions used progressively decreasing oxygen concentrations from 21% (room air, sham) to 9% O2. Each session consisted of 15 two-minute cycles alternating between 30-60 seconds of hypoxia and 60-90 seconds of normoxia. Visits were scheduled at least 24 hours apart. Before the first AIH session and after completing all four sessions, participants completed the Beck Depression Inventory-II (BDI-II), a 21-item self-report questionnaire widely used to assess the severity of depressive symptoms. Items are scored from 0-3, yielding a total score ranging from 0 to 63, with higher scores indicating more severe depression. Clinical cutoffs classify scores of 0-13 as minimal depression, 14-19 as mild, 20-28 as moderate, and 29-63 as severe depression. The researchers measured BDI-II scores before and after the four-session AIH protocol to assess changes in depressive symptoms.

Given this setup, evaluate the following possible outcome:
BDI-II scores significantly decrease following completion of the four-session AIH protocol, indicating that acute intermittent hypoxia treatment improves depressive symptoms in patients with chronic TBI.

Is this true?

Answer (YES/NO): NO